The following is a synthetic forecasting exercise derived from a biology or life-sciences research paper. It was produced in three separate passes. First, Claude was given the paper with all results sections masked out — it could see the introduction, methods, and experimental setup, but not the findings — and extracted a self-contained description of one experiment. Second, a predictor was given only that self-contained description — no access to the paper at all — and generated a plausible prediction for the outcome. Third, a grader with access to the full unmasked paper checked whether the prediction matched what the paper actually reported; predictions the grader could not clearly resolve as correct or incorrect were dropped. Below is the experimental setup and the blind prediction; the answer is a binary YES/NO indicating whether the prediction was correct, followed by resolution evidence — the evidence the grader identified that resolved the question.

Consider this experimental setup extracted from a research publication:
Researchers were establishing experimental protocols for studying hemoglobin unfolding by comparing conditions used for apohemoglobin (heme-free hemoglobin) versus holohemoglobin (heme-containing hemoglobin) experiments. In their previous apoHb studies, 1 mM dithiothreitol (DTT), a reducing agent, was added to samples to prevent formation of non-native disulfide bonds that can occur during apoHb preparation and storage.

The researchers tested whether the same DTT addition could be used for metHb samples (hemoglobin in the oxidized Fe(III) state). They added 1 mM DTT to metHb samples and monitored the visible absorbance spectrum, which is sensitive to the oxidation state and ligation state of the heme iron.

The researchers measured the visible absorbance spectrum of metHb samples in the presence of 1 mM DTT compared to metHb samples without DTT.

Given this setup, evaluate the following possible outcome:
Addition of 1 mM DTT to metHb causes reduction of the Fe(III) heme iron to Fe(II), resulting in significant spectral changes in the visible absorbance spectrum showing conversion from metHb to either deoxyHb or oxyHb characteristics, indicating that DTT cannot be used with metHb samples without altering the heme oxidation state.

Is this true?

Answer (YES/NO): YES